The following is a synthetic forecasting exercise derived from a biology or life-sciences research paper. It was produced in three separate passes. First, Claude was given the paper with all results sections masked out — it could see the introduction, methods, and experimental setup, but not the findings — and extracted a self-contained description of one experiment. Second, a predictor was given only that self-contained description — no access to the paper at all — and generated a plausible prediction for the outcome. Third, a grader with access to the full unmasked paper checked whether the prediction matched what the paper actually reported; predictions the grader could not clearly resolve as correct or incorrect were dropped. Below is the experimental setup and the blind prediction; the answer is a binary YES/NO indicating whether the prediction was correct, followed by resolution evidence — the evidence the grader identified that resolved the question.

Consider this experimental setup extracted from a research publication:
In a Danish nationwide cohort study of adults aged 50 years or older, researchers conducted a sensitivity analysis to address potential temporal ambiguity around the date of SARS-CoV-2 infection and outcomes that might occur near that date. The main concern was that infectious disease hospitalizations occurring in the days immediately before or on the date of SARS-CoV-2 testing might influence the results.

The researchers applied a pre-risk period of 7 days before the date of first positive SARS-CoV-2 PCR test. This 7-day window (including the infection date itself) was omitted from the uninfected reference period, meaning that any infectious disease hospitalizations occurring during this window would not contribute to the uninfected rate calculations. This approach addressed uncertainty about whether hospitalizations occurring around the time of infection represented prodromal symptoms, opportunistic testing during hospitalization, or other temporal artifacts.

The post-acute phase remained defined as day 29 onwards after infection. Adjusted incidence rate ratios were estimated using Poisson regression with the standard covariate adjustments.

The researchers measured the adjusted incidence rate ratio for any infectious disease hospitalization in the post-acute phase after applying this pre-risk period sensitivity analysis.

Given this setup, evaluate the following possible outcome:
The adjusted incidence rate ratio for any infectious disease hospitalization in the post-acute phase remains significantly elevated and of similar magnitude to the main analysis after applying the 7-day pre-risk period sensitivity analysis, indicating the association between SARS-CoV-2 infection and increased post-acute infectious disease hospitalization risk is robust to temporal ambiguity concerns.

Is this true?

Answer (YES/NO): NO